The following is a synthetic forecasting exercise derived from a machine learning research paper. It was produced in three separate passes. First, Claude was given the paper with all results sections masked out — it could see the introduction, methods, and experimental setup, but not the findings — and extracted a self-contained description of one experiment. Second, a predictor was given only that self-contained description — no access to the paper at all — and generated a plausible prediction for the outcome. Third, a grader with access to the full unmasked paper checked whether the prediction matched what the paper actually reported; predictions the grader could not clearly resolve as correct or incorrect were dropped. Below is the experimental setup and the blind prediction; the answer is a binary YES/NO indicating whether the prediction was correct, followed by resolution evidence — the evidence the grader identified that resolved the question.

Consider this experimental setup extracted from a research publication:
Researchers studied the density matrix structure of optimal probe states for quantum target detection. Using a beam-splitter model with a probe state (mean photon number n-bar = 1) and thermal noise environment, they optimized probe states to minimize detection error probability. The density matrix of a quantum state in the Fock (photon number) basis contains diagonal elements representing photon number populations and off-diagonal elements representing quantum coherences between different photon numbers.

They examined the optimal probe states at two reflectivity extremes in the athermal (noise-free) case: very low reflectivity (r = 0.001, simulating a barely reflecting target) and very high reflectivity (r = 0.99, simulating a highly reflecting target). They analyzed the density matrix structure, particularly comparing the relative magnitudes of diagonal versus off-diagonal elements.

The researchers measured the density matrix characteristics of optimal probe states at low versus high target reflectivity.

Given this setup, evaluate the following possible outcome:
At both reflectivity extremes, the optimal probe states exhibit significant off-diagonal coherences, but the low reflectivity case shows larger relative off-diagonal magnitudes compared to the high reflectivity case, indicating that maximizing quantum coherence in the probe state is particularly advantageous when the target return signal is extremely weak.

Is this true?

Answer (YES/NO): NO